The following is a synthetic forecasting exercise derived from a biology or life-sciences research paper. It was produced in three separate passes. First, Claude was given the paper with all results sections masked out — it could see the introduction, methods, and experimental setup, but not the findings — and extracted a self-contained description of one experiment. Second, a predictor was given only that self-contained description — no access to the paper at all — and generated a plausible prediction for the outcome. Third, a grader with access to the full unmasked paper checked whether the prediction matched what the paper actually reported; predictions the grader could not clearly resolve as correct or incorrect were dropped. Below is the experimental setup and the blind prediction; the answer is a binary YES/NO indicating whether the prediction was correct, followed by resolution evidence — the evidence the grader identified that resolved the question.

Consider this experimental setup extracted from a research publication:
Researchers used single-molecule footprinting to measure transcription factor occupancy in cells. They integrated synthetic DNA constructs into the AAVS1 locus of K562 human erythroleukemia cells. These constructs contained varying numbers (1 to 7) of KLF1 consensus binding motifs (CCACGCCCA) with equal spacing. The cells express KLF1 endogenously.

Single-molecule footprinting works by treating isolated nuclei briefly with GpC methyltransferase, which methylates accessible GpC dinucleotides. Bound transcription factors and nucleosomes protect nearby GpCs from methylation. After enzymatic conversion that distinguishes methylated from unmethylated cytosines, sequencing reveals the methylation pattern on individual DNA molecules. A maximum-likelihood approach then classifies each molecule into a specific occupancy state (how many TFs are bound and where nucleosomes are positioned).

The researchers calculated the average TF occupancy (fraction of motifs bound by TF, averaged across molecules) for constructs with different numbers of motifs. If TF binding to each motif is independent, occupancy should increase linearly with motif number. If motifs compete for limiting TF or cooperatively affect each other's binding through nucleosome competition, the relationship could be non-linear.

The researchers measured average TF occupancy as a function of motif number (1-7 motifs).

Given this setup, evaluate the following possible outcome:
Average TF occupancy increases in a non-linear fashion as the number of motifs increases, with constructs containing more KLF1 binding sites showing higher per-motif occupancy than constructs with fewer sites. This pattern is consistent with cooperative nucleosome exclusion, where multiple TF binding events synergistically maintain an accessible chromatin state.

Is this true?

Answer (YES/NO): YES